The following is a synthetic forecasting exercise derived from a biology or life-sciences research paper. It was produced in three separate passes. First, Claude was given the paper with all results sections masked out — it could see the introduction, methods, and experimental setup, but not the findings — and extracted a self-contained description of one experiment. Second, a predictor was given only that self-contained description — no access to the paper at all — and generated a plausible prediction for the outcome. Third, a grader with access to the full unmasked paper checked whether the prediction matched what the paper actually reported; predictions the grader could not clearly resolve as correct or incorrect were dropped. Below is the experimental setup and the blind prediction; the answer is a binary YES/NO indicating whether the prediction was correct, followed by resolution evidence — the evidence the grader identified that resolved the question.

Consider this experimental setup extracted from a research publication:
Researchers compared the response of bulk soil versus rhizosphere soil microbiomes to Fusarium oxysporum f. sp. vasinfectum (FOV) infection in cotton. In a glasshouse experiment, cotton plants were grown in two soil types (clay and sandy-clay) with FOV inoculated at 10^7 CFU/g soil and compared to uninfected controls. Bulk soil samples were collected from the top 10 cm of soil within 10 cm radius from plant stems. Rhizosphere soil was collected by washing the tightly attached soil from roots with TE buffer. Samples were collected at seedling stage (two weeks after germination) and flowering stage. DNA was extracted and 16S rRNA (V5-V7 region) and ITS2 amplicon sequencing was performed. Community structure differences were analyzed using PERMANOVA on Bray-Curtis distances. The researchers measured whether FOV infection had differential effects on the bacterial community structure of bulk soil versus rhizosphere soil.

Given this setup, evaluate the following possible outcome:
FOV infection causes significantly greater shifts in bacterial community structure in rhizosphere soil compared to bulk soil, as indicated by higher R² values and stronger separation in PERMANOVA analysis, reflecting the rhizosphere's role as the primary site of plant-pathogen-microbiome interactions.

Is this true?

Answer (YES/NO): YES